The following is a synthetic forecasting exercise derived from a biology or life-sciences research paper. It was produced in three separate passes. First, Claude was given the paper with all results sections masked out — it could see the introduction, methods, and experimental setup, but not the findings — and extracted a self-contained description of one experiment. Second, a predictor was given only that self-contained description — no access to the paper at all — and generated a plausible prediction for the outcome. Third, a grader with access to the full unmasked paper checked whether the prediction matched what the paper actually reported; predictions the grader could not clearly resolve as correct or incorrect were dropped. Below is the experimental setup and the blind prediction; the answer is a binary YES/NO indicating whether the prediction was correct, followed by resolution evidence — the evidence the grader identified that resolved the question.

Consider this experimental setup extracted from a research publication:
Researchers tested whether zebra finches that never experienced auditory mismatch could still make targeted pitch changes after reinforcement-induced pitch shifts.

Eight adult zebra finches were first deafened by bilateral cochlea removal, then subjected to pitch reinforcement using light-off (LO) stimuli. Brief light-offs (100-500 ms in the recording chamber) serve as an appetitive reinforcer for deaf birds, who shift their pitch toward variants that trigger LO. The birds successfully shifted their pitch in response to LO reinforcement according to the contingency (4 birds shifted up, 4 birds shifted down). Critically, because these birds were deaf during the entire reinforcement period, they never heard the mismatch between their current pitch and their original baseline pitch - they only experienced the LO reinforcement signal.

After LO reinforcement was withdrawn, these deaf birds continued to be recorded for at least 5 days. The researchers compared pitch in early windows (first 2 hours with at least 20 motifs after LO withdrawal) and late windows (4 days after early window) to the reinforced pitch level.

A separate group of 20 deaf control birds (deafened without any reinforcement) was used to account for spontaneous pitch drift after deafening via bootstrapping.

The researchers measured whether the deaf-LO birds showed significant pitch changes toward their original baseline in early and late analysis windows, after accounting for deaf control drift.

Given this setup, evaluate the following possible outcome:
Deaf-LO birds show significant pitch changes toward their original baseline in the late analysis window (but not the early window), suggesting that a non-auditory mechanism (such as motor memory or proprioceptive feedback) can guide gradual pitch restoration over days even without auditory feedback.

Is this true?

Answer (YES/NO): NO